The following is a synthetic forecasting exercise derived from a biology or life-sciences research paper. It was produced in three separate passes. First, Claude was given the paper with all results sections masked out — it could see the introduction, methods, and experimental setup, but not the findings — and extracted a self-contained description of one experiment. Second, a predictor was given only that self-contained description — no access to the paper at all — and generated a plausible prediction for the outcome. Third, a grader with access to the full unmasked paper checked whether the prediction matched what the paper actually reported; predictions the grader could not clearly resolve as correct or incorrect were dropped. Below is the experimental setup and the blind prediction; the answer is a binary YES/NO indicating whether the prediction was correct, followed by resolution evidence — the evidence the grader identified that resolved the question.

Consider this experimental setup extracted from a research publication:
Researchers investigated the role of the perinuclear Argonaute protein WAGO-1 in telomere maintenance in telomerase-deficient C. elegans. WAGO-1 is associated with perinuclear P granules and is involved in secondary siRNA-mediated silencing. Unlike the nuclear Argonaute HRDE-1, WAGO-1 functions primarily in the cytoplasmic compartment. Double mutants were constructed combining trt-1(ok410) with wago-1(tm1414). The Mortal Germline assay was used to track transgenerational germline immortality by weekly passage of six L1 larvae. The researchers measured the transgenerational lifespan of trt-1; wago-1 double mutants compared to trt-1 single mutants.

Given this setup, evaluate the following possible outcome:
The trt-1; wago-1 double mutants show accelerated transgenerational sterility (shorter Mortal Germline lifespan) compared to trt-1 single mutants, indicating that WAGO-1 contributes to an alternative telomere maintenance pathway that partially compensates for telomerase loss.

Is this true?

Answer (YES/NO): YES